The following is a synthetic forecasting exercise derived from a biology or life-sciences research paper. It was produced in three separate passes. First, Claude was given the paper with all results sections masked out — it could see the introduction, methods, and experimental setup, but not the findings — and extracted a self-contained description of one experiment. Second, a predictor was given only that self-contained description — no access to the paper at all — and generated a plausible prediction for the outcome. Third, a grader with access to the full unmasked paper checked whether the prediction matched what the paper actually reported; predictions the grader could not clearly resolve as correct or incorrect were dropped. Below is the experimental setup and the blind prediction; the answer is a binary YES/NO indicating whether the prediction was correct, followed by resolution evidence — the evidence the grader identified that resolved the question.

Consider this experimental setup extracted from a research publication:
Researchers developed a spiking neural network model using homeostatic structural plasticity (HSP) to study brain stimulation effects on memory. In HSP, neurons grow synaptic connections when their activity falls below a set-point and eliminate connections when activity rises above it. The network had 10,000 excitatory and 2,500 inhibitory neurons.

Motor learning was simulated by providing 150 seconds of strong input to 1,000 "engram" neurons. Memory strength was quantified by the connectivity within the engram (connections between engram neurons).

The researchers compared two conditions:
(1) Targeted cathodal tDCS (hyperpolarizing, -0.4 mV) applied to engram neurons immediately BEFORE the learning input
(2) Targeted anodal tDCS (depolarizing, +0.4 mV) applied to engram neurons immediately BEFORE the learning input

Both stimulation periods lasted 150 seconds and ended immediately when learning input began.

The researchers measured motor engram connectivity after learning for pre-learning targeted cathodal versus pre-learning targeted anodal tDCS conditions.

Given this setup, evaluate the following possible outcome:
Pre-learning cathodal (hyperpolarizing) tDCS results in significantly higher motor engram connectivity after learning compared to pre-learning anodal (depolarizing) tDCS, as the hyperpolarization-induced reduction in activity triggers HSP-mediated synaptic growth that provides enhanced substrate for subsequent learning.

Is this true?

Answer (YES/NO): NO